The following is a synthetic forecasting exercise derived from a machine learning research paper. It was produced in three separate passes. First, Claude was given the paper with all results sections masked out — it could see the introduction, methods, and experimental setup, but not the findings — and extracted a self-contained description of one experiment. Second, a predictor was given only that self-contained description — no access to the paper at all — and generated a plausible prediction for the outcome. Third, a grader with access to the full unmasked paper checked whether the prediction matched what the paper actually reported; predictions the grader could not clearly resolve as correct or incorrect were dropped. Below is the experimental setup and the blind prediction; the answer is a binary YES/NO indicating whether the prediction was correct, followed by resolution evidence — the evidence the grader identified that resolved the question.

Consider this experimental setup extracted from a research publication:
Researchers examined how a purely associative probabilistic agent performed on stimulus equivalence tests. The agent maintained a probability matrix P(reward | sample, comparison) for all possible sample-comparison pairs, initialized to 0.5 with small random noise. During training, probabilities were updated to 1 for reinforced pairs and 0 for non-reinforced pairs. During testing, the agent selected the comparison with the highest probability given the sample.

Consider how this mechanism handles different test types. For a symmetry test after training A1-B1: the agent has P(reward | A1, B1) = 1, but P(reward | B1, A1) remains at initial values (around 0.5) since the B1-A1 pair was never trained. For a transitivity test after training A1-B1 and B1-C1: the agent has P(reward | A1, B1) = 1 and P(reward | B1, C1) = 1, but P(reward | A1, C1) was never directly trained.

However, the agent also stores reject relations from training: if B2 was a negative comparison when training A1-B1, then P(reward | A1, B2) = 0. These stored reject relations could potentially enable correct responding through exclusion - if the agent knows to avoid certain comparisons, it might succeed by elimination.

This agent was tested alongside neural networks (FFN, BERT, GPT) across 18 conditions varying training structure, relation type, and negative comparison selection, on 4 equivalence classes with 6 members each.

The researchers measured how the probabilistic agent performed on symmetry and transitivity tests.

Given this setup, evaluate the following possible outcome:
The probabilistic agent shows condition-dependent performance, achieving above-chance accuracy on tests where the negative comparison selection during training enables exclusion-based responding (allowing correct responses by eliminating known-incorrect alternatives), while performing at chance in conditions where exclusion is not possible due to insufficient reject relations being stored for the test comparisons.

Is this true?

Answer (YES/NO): YES